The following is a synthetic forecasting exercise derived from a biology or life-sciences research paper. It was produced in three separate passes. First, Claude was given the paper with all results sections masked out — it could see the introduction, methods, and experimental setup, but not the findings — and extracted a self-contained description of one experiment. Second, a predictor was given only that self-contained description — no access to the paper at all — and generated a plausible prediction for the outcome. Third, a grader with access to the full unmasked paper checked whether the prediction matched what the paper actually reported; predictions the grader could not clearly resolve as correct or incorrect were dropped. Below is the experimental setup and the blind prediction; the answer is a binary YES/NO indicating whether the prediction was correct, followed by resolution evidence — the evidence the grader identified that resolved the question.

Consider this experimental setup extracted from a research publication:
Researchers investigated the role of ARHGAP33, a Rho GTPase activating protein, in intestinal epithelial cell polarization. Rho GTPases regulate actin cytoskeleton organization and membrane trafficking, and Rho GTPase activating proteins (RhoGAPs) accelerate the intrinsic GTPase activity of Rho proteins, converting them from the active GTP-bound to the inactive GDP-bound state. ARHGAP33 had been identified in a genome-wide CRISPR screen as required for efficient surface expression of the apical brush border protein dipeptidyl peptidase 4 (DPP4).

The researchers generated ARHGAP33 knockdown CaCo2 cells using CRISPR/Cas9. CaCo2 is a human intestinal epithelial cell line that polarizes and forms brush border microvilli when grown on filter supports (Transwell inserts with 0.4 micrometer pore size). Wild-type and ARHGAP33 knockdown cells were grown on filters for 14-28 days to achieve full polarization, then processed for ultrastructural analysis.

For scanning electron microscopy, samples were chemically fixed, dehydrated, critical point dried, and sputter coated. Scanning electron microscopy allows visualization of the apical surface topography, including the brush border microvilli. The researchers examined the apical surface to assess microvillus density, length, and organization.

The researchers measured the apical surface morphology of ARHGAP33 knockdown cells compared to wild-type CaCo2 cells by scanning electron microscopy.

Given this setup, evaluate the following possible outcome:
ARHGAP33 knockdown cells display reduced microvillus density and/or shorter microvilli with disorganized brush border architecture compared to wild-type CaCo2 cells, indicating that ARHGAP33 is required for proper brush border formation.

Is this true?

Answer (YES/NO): NO